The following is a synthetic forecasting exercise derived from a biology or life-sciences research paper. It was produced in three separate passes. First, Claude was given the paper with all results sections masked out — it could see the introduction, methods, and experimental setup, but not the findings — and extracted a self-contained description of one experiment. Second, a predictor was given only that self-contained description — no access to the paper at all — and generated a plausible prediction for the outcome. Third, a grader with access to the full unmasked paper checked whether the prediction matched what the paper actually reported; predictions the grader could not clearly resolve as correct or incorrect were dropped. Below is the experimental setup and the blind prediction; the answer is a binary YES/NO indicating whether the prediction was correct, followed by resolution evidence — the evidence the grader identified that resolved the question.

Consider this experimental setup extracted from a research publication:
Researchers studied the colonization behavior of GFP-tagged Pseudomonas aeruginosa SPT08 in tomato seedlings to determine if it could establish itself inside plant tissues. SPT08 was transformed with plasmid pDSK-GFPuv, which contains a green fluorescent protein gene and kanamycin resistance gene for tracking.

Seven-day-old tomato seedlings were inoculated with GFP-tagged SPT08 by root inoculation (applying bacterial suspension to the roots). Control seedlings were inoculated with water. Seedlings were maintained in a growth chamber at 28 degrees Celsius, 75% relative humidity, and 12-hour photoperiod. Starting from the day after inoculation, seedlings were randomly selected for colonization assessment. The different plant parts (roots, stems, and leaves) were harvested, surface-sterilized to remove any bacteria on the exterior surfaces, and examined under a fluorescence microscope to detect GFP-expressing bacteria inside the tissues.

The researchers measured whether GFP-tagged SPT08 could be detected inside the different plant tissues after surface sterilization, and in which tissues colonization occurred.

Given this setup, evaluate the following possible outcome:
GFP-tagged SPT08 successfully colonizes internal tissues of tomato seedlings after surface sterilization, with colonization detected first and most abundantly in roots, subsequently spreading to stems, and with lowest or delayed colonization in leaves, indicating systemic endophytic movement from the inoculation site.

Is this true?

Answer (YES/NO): NO